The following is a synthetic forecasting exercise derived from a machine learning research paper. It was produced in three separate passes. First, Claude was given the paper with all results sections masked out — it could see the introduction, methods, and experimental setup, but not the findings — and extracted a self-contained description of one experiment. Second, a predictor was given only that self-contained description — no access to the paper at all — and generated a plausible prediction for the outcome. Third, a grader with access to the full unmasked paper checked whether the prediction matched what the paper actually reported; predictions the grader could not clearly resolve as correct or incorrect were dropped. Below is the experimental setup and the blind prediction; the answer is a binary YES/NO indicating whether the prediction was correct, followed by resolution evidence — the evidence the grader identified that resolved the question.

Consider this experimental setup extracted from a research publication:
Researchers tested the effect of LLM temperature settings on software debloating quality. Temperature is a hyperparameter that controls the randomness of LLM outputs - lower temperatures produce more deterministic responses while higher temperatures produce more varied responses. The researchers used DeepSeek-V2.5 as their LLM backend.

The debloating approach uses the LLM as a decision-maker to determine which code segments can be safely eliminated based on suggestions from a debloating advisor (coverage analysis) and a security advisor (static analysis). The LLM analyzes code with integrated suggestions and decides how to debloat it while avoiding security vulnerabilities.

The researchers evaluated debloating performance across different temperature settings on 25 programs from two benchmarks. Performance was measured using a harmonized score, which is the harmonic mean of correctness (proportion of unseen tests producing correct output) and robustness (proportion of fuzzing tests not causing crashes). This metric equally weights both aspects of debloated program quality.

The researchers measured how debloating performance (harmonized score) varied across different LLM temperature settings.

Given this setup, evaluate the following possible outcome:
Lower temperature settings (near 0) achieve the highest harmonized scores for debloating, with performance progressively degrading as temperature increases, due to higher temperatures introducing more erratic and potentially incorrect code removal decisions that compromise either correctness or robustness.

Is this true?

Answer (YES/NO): NO